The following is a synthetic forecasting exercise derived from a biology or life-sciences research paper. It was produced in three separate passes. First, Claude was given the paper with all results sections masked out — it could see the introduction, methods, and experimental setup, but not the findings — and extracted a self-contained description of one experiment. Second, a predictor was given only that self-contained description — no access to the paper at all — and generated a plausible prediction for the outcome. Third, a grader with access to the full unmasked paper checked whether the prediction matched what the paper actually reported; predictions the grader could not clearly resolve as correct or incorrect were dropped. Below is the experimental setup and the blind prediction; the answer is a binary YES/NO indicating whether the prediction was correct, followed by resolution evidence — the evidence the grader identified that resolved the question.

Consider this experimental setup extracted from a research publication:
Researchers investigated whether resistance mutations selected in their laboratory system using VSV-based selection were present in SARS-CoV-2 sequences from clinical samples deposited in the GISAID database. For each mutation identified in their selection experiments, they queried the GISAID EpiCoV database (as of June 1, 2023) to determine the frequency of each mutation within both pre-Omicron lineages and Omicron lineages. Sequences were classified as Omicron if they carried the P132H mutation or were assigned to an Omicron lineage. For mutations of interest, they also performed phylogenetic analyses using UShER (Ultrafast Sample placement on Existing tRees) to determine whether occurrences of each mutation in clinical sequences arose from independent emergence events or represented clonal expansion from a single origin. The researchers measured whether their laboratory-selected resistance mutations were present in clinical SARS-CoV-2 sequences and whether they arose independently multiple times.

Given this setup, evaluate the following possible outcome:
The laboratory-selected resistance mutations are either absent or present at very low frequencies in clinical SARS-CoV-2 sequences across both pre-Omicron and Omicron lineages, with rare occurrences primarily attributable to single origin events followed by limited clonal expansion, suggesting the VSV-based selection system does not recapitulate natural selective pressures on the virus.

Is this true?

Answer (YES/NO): NO